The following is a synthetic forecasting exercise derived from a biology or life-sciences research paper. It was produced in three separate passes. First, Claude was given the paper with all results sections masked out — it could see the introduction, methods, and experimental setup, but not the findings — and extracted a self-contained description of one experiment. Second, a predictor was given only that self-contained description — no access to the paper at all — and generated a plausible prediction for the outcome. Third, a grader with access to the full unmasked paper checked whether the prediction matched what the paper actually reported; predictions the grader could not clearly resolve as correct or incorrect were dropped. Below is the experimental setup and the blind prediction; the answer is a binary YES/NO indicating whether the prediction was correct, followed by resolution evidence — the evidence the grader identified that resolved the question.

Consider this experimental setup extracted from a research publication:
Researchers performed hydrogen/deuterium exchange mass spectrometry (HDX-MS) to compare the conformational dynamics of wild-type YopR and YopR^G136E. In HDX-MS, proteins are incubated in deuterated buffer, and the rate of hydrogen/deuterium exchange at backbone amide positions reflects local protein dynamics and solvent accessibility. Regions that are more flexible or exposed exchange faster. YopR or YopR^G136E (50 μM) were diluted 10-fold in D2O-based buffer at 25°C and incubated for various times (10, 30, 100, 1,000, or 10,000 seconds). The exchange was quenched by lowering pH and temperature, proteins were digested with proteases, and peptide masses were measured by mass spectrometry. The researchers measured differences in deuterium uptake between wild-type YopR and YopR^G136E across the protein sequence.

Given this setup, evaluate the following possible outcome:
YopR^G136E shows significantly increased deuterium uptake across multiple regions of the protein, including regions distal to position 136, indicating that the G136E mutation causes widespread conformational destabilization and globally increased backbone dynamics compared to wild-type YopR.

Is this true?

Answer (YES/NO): YES